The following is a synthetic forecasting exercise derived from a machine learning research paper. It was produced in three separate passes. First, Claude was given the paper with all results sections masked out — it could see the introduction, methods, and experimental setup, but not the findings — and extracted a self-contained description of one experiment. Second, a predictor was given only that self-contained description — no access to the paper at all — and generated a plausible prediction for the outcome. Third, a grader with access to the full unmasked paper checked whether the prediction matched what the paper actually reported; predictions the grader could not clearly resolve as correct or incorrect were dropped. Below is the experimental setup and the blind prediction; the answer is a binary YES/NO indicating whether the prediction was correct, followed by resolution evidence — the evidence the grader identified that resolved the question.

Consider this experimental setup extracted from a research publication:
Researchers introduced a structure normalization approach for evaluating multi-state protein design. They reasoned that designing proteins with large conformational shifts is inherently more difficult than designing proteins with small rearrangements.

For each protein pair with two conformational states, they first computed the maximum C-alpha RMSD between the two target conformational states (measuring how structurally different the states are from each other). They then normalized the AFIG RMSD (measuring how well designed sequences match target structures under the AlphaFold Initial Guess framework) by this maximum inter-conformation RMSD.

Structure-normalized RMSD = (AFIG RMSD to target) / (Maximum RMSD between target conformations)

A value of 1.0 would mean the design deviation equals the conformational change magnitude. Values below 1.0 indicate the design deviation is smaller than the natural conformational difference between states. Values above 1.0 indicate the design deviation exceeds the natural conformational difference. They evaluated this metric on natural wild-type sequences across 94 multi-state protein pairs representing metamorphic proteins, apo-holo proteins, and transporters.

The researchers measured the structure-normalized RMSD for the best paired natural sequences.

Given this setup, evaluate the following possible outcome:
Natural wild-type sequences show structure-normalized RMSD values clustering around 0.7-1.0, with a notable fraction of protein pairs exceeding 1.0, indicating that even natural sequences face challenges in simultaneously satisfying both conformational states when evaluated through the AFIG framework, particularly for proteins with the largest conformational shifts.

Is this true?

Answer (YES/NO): NO